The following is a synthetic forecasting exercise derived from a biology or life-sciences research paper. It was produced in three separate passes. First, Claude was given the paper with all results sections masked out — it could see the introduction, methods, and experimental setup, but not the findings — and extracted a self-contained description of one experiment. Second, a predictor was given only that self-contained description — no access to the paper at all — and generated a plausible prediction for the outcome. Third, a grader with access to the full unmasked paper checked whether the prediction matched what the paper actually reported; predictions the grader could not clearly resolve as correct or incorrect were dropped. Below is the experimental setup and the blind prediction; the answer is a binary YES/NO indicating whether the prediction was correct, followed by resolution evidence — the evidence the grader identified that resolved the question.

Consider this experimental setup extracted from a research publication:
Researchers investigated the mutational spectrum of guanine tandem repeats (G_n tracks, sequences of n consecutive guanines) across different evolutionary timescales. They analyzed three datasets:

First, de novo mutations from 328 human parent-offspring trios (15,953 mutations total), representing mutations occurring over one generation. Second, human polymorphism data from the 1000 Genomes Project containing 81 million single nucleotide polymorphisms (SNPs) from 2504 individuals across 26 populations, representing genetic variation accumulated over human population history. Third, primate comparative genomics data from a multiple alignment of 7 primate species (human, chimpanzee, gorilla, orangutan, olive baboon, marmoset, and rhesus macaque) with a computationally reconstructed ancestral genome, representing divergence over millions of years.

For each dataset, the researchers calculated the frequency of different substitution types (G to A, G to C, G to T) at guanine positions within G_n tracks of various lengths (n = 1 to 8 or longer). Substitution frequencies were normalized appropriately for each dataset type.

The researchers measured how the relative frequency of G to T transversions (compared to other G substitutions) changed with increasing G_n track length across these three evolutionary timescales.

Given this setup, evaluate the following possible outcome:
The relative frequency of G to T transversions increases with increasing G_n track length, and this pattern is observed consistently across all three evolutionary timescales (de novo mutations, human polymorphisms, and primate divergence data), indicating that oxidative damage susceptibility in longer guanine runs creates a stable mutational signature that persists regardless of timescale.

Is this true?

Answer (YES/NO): YES